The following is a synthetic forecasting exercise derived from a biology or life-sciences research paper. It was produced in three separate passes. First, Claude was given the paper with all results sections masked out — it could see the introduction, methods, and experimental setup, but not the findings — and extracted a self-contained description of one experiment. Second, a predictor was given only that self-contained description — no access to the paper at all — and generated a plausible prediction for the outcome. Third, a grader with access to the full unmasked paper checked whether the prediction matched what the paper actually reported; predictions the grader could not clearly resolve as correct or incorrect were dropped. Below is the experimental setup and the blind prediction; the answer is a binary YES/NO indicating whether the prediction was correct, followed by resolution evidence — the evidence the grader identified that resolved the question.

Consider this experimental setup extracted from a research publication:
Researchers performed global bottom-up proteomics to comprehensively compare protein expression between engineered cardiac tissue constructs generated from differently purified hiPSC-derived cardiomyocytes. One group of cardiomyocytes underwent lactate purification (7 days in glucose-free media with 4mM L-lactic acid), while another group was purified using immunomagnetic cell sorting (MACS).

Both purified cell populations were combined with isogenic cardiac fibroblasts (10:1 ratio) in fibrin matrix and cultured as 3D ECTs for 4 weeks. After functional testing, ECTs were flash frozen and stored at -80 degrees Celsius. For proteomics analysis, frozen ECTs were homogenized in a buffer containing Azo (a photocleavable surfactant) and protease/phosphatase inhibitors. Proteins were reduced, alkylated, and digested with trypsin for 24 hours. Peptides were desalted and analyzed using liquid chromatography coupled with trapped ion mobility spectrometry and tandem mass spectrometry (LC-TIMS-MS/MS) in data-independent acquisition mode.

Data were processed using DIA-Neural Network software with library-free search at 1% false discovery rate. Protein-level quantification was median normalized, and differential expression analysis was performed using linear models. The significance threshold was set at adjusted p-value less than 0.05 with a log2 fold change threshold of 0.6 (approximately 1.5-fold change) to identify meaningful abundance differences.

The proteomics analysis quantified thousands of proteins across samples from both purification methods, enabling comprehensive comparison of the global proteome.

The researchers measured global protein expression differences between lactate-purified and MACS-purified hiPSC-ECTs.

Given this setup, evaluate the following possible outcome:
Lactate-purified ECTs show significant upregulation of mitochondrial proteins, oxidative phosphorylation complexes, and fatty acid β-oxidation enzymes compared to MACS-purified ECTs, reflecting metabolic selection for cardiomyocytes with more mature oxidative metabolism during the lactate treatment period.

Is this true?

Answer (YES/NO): NO